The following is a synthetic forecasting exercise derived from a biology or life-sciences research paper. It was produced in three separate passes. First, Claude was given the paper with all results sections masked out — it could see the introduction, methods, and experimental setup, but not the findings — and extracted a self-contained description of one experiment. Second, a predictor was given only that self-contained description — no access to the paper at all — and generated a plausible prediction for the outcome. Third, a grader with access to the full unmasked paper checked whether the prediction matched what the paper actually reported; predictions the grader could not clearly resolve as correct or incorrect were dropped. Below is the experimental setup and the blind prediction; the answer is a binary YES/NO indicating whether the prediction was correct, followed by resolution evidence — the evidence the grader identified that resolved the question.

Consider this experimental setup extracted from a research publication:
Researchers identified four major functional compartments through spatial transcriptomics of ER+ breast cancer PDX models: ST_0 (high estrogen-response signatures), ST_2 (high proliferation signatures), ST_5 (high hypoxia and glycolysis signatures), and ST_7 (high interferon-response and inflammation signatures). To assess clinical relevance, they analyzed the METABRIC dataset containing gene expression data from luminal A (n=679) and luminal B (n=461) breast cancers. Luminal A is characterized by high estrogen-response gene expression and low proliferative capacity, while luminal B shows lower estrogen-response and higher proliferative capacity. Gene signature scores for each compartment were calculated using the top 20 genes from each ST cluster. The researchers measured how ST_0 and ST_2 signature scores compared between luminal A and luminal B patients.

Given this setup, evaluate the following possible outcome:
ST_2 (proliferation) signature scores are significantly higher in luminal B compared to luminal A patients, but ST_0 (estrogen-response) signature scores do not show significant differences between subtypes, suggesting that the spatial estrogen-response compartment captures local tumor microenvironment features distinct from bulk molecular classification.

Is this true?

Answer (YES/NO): NO